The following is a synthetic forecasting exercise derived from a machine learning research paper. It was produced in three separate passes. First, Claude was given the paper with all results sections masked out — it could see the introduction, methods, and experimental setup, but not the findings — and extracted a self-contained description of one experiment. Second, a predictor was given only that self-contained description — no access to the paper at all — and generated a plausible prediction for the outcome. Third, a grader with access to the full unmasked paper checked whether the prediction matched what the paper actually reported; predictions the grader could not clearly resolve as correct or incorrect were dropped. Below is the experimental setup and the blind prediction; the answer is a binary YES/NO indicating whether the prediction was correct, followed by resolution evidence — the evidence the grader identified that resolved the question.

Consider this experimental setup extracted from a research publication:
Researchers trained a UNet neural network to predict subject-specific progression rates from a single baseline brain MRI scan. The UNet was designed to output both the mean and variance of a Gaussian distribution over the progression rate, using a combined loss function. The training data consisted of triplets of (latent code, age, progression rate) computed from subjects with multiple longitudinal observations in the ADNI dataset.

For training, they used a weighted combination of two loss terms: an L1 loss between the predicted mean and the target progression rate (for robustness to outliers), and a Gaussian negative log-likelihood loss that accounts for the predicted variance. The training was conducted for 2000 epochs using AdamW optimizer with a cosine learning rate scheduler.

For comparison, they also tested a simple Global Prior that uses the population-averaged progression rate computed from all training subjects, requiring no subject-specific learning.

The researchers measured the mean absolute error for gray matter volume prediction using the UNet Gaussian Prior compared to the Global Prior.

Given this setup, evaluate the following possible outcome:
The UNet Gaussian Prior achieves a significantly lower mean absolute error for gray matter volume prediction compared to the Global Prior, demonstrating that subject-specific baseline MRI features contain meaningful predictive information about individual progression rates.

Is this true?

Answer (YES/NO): NO